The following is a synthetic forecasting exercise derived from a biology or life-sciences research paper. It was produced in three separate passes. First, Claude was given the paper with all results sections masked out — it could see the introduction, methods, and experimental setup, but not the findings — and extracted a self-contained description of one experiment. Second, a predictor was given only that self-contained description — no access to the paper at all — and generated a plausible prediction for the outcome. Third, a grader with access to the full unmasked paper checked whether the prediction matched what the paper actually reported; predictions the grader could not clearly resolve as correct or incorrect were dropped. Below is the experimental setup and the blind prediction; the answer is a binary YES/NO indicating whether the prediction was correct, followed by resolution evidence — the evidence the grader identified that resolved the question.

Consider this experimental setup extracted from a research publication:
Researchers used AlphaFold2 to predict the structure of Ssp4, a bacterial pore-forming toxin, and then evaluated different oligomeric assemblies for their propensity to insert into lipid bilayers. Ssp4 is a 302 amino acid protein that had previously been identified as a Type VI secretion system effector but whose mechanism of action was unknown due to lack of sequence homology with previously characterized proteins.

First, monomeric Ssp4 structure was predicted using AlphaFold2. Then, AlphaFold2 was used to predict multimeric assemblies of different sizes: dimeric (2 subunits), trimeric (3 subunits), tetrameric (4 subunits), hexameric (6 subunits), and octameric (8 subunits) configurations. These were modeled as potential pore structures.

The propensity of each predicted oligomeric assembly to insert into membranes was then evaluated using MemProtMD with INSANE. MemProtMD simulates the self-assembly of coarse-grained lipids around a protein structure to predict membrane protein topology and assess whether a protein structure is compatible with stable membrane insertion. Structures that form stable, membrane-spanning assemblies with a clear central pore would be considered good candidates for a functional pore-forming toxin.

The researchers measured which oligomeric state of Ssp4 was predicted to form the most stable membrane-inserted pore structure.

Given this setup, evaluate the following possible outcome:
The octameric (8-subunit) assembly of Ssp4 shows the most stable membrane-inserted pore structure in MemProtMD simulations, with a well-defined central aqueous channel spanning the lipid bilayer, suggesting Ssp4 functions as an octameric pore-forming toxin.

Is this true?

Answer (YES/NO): NO